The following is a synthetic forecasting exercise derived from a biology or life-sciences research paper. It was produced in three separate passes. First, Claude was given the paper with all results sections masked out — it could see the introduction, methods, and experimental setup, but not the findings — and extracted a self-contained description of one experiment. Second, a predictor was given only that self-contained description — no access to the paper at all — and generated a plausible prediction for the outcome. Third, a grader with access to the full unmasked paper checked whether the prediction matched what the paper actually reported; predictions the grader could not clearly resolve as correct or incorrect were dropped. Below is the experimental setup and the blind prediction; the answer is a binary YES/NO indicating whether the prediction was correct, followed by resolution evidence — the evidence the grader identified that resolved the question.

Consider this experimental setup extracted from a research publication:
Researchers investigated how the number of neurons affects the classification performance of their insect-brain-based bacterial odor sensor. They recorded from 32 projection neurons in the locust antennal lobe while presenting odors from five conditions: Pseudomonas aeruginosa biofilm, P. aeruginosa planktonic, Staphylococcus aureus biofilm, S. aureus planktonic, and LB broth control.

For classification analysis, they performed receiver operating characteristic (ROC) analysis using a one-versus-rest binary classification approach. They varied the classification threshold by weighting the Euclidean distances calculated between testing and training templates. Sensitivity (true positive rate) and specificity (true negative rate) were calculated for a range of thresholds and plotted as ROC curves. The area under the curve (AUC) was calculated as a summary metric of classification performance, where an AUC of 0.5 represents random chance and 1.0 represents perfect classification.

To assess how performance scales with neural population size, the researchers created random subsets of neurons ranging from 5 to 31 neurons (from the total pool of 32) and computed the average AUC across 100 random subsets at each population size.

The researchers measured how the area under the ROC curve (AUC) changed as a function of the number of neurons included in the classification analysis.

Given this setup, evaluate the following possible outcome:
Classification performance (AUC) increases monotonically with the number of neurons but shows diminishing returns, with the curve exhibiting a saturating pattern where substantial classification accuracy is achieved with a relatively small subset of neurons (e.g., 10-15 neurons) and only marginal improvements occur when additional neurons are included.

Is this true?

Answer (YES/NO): YES